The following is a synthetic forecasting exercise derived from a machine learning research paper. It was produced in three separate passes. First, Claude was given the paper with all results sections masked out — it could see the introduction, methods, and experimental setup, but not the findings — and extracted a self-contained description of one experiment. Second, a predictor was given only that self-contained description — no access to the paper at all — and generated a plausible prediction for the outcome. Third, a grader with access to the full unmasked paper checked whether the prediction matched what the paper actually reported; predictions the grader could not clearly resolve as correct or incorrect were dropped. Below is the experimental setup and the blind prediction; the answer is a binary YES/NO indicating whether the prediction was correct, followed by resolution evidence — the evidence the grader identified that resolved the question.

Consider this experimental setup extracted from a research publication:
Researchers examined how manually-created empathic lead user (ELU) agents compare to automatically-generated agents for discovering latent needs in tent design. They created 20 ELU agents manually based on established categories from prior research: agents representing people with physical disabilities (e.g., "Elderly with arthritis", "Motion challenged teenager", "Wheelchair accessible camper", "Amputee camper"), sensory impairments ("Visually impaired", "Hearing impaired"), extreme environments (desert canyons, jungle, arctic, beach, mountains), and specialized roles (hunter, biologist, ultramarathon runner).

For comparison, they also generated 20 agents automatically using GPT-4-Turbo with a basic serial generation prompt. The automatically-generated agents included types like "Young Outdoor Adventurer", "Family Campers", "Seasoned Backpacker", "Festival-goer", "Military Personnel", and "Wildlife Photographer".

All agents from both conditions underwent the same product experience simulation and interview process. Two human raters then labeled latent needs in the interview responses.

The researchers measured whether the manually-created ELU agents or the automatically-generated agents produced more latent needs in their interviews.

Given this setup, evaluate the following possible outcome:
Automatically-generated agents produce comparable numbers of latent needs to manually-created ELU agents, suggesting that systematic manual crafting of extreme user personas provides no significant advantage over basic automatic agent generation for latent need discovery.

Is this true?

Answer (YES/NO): NO